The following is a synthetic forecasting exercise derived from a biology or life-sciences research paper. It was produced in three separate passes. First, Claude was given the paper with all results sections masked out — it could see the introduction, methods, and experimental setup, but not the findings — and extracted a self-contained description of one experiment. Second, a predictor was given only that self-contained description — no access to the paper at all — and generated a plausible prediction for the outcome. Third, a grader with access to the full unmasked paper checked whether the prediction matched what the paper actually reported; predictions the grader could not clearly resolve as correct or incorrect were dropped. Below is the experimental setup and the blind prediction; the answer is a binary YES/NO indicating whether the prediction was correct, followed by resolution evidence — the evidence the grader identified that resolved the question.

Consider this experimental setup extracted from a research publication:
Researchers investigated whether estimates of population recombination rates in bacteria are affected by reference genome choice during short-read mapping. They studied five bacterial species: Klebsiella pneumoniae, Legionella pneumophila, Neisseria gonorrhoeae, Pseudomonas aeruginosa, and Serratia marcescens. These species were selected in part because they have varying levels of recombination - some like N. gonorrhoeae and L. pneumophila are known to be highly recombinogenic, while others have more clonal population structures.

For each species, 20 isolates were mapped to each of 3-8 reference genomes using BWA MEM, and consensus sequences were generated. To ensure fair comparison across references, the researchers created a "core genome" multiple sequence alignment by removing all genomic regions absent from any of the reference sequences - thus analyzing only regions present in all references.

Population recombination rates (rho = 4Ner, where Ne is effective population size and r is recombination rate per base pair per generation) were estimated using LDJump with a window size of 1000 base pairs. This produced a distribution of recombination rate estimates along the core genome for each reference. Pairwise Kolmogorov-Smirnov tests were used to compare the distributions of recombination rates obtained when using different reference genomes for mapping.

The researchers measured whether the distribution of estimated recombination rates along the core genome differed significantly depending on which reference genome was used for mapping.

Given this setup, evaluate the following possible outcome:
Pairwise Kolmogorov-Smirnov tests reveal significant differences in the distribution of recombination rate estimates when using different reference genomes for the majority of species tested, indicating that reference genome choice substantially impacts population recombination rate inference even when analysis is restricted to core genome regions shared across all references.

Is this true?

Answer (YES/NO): YES